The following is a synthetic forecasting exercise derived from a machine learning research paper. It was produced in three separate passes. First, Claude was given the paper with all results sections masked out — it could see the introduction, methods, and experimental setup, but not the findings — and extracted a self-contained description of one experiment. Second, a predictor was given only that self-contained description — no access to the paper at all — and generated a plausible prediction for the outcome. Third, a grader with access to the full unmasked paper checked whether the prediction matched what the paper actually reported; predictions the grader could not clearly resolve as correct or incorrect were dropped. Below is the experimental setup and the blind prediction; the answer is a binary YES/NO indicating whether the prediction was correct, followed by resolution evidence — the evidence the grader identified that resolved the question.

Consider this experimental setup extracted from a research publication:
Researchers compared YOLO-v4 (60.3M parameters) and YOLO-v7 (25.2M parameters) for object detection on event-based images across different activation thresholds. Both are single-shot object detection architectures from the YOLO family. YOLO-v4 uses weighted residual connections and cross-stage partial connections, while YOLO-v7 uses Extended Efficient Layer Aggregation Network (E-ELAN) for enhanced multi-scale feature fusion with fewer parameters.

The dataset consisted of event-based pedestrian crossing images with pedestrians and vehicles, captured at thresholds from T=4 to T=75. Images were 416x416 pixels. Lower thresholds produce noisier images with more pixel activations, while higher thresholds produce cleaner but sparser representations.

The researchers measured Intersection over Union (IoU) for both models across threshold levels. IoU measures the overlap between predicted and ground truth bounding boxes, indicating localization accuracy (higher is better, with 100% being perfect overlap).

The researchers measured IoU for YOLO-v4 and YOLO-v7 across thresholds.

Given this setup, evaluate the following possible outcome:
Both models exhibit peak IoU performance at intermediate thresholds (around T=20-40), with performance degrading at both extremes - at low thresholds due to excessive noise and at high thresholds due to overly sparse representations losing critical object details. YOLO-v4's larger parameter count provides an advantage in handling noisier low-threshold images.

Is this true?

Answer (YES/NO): NO